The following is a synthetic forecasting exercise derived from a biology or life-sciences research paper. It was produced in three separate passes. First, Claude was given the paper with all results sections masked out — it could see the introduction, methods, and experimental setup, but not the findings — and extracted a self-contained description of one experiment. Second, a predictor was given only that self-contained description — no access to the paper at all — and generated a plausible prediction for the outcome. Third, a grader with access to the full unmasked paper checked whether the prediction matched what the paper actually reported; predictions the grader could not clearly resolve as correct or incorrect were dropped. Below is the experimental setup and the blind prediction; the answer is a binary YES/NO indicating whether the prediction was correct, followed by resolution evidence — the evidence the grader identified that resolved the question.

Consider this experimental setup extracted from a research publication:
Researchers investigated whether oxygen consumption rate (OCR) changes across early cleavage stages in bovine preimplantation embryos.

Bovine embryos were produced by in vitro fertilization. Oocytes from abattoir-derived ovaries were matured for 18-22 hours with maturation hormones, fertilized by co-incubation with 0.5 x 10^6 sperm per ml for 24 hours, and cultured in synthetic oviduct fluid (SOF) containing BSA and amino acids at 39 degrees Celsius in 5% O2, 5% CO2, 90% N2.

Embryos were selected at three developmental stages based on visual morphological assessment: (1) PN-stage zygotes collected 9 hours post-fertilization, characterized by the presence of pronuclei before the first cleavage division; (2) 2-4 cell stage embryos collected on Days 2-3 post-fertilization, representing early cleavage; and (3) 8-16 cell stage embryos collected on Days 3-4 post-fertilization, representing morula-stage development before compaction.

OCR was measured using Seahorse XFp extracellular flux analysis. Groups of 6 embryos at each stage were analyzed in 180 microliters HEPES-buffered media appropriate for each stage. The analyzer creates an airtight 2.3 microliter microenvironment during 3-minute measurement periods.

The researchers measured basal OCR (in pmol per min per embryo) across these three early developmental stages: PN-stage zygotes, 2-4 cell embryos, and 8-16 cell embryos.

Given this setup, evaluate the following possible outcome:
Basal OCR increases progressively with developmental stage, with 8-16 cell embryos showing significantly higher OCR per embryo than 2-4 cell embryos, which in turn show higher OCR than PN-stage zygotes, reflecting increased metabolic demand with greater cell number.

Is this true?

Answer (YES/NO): NO